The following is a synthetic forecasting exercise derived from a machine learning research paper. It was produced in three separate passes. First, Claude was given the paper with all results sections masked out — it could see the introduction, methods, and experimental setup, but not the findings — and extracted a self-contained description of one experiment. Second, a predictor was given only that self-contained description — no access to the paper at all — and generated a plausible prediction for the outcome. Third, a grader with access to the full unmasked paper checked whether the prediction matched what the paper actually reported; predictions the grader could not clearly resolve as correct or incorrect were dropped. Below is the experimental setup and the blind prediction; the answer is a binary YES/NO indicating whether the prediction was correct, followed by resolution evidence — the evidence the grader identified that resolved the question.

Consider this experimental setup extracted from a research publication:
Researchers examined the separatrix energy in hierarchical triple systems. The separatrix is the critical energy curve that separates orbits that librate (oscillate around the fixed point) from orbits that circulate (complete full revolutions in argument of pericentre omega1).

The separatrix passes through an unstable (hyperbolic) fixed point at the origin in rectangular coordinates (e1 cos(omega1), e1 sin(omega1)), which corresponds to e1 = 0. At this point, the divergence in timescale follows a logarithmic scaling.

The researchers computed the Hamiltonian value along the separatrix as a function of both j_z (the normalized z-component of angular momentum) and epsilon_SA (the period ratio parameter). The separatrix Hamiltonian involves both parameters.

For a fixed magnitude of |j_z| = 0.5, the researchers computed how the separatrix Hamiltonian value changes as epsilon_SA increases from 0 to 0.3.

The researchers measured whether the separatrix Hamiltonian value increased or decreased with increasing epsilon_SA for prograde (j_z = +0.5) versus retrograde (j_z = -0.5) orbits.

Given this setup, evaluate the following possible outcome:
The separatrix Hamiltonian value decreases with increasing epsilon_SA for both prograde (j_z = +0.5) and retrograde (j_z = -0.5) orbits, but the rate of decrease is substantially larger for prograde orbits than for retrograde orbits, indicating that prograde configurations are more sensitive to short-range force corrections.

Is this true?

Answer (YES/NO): NO